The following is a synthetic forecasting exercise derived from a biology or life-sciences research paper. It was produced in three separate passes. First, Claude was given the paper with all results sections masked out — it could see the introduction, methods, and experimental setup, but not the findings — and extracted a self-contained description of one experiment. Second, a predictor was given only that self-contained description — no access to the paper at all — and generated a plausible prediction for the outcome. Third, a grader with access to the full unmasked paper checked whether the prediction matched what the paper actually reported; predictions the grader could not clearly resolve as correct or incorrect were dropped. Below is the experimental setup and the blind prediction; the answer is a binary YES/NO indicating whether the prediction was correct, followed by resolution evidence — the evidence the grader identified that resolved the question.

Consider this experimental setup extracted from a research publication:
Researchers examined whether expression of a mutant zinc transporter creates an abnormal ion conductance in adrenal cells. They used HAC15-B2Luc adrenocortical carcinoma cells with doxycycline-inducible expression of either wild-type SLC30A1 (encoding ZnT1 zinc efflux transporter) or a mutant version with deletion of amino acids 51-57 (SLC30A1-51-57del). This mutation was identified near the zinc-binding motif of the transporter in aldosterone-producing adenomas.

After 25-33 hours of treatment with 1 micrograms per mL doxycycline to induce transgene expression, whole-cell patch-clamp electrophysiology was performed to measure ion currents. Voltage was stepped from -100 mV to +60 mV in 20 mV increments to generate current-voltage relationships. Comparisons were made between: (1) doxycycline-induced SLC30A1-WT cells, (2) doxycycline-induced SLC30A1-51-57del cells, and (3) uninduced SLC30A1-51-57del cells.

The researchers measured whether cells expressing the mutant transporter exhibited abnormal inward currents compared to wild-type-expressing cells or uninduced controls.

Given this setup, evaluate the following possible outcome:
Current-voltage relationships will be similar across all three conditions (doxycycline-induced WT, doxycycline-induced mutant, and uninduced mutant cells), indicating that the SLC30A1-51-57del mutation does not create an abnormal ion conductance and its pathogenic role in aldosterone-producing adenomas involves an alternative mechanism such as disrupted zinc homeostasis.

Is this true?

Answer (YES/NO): NO